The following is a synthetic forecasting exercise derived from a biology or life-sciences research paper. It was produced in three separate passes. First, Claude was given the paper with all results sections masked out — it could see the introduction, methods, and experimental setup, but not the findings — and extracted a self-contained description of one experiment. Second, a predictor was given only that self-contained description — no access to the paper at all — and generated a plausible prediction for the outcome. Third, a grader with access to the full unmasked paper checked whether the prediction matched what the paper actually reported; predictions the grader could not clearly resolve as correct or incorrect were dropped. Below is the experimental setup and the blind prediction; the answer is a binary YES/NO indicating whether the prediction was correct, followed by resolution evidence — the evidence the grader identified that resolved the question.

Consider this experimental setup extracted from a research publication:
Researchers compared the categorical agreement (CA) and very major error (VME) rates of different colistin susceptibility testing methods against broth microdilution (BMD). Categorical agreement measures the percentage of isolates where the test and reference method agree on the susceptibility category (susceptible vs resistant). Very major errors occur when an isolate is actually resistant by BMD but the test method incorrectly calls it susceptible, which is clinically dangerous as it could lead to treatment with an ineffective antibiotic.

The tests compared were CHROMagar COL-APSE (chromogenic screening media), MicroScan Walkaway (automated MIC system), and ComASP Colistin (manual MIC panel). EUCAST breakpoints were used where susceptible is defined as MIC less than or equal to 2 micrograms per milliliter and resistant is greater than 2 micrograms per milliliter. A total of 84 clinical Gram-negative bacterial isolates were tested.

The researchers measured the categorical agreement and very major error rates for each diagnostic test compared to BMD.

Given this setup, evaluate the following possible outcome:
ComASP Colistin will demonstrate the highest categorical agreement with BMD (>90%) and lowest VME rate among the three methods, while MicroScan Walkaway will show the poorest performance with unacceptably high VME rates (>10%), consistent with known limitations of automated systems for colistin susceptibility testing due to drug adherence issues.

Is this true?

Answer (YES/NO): NO